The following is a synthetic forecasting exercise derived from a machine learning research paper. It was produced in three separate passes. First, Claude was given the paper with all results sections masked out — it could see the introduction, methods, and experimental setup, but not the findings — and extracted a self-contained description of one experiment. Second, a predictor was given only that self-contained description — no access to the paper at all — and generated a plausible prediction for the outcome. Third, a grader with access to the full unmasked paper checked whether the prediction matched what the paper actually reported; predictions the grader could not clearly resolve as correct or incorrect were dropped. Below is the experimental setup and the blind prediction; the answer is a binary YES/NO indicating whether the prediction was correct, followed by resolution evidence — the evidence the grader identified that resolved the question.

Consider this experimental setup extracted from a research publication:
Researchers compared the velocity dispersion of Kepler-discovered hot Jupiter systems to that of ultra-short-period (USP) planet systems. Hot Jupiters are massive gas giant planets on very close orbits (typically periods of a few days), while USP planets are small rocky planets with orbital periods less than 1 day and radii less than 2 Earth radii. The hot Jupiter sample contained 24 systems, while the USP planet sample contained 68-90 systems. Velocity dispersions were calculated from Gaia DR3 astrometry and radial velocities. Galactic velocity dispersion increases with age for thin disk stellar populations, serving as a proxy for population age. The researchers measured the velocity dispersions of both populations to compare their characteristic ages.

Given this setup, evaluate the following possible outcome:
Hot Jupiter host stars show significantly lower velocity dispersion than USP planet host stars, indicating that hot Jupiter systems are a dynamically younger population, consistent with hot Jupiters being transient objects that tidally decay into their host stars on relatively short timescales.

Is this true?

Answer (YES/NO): YES